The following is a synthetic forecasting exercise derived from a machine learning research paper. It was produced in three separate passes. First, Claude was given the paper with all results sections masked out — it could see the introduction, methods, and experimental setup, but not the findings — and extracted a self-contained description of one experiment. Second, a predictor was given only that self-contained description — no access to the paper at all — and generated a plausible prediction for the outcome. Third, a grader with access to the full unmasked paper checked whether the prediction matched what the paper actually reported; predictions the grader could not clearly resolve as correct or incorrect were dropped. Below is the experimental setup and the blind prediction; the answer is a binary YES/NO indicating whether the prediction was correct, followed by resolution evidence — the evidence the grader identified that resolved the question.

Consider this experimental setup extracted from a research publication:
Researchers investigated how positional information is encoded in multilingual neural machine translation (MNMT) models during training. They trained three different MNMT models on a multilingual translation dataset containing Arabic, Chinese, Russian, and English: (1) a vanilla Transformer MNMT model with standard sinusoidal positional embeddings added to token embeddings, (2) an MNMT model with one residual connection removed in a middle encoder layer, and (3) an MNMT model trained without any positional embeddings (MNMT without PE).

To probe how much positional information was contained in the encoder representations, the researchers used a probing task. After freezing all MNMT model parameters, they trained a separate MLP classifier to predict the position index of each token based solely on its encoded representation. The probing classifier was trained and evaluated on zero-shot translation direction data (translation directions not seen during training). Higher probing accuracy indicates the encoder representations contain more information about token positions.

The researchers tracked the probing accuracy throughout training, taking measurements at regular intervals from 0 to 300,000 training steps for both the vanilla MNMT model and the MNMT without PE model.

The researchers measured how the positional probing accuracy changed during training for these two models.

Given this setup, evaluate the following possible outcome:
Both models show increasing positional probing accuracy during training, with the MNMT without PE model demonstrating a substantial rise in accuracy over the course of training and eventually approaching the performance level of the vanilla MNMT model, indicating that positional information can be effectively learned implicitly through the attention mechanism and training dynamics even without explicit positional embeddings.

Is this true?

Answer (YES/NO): NO